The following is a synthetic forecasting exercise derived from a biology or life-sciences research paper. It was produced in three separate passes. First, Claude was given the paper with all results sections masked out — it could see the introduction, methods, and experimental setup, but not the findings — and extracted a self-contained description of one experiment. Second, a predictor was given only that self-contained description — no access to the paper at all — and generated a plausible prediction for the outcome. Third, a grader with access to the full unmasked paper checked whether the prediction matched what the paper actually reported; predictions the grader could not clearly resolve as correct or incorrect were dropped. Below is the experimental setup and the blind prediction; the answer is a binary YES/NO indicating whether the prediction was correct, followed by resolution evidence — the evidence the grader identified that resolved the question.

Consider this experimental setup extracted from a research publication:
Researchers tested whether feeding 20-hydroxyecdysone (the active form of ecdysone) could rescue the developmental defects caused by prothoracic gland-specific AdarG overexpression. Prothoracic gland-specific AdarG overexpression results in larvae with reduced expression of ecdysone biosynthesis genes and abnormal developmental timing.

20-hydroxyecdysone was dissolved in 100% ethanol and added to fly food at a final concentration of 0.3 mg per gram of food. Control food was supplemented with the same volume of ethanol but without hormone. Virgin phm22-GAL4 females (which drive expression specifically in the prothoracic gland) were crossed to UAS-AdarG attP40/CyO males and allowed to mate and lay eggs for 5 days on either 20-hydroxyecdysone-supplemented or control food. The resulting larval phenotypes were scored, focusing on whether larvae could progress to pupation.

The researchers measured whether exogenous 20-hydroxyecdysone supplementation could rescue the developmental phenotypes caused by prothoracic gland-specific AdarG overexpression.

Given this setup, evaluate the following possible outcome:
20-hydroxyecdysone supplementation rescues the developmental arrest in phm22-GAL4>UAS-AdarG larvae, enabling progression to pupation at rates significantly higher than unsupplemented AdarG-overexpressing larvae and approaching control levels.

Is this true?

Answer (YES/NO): NO